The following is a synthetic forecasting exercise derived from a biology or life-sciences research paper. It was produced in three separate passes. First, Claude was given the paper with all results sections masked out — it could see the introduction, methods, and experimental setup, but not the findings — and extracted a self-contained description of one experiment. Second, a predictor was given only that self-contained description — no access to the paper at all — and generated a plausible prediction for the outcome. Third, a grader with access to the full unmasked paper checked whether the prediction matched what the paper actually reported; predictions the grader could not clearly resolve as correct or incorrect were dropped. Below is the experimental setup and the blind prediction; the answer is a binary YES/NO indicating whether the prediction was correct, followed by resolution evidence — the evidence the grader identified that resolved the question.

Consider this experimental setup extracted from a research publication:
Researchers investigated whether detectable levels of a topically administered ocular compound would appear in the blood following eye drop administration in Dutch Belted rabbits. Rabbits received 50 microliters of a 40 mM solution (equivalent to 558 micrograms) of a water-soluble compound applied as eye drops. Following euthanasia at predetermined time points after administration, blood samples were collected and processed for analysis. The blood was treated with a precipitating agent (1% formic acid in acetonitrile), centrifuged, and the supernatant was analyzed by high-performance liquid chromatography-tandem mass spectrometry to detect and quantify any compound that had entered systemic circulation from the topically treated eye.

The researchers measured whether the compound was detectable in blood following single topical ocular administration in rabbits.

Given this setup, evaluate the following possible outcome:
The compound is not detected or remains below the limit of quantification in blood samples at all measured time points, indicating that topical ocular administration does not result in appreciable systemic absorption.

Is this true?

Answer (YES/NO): NO